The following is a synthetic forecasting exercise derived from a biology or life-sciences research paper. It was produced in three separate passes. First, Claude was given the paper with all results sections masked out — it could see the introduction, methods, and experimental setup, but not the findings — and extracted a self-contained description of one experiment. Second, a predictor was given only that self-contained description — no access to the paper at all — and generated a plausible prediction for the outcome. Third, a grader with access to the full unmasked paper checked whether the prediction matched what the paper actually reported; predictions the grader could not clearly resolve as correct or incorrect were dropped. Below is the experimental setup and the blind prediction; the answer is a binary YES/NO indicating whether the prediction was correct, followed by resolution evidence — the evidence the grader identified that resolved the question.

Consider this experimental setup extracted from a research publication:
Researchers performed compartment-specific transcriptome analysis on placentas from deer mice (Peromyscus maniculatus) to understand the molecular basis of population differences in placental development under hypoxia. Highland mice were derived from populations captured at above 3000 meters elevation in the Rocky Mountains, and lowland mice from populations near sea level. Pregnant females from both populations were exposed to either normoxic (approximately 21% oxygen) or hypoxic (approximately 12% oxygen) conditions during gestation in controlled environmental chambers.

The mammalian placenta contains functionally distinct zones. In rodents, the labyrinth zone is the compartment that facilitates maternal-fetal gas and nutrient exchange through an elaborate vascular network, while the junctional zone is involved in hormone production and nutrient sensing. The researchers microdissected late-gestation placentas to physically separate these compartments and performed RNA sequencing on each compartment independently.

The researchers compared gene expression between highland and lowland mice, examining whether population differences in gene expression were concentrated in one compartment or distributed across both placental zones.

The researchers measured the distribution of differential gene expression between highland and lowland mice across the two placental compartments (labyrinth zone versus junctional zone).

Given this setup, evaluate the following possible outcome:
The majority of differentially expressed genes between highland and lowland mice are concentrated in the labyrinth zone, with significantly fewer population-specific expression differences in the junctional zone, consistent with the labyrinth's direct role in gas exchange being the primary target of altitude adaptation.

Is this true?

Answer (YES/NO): YES